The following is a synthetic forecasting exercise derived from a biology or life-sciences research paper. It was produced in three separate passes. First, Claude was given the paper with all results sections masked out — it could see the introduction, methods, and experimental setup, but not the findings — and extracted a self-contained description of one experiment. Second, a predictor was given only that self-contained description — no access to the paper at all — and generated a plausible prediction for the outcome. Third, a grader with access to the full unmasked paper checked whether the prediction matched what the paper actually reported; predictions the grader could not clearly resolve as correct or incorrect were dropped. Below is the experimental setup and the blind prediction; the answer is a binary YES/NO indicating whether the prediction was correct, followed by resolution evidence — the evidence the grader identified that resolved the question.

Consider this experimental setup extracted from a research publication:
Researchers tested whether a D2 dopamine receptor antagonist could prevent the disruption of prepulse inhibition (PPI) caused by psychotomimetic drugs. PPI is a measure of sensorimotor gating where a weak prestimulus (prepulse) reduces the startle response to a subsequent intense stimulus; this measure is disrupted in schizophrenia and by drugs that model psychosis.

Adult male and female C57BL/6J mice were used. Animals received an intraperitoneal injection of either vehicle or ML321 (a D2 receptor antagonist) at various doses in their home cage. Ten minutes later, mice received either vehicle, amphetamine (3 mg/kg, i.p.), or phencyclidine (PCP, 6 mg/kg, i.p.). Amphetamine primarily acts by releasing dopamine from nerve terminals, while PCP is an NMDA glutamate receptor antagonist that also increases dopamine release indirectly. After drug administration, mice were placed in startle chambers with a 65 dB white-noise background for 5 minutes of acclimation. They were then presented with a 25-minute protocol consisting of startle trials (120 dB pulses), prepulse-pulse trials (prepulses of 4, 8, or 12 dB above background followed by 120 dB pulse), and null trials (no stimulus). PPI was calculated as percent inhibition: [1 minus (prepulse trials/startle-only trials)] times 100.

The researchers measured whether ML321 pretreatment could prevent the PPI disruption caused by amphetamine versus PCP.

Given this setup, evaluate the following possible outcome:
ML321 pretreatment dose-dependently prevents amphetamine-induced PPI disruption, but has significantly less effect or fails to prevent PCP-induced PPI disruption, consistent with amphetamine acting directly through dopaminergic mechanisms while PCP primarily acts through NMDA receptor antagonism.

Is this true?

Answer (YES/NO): NO